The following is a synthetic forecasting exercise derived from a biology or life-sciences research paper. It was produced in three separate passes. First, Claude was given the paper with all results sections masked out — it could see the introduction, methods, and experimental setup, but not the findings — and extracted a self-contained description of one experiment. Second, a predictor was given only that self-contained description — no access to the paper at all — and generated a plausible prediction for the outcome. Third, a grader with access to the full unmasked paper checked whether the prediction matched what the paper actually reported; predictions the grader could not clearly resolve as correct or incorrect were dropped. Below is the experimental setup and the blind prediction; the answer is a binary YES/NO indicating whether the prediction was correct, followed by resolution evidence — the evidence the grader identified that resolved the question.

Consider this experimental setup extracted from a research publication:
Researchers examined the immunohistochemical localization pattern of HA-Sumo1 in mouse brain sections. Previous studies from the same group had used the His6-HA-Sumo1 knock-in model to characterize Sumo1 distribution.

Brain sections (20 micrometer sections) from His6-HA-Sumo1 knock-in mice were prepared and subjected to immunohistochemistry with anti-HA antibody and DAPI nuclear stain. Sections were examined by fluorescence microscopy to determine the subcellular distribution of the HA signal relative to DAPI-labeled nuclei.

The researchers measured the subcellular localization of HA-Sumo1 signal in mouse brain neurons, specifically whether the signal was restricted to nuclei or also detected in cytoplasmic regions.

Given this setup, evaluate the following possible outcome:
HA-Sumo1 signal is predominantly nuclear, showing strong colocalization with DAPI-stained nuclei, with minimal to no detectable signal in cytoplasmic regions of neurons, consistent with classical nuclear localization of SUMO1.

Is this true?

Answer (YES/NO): YES